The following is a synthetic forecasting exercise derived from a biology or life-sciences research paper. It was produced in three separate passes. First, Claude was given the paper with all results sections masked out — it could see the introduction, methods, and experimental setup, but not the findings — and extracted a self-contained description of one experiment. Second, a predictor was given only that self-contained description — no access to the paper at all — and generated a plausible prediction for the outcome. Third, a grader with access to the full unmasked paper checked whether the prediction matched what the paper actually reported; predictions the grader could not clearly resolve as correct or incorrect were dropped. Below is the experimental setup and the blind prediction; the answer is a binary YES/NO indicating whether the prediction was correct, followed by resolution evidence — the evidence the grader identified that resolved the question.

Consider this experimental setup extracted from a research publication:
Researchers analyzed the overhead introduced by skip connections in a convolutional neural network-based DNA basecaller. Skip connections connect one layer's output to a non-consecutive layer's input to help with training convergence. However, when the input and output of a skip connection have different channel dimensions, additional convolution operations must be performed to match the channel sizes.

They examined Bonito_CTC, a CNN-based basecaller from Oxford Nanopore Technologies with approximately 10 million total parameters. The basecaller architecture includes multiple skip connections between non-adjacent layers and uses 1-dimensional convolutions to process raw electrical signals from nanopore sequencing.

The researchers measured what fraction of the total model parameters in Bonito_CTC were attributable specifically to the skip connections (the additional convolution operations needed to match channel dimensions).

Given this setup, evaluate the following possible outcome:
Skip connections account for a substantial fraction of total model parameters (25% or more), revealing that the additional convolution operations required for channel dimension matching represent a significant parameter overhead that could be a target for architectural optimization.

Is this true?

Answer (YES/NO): NO